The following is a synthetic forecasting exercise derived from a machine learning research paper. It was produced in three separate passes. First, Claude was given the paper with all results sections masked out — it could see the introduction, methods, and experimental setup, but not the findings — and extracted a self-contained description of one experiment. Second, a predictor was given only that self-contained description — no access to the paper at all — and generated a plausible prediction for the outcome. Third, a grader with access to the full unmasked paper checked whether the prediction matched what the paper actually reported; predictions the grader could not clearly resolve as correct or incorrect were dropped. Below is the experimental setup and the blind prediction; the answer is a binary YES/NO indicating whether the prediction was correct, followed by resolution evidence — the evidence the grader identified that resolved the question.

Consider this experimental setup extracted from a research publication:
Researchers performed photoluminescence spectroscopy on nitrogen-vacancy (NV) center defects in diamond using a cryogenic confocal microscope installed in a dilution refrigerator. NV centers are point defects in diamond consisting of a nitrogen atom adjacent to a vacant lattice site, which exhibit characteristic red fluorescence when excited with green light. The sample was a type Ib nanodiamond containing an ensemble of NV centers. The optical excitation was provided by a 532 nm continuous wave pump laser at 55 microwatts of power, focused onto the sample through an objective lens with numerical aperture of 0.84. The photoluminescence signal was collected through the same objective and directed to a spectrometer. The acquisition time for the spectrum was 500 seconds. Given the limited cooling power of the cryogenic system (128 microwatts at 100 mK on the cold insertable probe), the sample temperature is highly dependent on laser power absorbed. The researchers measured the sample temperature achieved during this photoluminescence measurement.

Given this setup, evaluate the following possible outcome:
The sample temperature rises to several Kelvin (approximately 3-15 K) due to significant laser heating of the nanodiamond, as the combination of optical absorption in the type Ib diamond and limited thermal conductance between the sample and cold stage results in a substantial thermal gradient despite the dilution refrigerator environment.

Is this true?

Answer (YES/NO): NO